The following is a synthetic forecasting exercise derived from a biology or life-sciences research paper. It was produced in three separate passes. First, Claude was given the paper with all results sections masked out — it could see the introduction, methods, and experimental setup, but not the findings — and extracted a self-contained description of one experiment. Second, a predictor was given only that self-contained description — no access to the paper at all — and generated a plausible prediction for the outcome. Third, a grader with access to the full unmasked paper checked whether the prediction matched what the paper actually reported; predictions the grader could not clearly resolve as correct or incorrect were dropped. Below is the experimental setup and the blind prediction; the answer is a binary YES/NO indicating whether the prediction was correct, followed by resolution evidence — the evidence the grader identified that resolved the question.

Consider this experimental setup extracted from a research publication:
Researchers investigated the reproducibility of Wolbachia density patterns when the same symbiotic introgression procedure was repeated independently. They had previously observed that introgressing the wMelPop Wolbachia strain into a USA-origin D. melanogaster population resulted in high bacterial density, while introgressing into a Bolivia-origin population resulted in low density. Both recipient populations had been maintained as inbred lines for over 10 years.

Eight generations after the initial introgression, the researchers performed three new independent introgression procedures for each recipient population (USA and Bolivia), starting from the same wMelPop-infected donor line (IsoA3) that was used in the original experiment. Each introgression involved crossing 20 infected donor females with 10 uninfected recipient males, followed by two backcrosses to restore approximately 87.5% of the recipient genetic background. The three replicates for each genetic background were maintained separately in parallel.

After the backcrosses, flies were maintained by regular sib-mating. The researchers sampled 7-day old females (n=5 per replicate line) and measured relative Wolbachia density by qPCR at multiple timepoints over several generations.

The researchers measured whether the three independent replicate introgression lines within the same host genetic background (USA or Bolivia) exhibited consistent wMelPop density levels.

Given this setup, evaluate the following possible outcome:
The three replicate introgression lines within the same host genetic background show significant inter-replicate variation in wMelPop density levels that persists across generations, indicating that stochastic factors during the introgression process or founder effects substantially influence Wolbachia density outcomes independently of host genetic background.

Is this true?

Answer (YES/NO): YES